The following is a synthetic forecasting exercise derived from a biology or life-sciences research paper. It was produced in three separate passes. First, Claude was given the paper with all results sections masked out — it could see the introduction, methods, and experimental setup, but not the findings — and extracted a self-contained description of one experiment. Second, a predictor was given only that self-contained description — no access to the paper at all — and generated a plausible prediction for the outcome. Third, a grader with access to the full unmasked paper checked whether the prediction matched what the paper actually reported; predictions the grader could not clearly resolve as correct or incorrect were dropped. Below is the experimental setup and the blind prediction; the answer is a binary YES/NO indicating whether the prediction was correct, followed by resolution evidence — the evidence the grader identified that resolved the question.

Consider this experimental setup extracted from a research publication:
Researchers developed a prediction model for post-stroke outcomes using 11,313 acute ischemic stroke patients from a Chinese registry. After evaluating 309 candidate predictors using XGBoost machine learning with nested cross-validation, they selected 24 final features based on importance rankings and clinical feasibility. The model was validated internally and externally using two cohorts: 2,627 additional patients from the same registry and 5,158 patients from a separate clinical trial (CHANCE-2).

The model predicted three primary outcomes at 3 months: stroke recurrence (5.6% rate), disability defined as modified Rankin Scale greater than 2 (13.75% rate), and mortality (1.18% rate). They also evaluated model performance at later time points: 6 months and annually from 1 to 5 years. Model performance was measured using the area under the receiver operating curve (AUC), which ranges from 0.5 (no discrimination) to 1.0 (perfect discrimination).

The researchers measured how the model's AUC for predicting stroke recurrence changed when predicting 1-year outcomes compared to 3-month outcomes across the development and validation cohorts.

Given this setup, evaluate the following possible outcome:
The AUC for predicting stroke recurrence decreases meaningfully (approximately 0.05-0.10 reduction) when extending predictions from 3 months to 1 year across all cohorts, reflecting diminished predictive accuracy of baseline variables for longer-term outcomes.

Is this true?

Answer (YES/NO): YES